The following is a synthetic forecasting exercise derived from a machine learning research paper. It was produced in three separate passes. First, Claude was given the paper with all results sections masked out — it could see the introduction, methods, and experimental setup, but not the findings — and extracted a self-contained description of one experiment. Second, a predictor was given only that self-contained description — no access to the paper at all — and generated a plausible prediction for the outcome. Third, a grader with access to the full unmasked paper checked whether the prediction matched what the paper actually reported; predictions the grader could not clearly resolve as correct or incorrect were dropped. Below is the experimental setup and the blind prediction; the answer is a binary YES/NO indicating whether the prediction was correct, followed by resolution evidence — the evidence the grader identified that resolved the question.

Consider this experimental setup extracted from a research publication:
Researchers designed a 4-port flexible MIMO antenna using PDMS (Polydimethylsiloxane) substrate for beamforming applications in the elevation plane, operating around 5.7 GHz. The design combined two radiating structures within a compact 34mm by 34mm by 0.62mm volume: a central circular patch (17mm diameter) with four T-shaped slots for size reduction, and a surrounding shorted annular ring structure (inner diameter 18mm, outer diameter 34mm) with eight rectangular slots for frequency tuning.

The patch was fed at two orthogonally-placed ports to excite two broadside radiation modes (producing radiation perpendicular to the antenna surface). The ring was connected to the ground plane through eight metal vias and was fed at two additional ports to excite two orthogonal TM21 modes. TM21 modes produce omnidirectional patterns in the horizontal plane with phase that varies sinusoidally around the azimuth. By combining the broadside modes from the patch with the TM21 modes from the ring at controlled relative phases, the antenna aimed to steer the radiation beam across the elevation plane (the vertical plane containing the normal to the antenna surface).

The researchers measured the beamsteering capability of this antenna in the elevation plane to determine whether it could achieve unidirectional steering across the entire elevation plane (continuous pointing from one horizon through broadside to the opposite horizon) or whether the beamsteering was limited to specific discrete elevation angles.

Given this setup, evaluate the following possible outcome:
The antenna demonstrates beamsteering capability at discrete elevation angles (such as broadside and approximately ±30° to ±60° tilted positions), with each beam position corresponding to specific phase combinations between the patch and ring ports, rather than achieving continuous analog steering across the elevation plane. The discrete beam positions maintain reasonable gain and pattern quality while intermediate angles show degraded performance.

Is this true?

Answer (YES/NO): NO